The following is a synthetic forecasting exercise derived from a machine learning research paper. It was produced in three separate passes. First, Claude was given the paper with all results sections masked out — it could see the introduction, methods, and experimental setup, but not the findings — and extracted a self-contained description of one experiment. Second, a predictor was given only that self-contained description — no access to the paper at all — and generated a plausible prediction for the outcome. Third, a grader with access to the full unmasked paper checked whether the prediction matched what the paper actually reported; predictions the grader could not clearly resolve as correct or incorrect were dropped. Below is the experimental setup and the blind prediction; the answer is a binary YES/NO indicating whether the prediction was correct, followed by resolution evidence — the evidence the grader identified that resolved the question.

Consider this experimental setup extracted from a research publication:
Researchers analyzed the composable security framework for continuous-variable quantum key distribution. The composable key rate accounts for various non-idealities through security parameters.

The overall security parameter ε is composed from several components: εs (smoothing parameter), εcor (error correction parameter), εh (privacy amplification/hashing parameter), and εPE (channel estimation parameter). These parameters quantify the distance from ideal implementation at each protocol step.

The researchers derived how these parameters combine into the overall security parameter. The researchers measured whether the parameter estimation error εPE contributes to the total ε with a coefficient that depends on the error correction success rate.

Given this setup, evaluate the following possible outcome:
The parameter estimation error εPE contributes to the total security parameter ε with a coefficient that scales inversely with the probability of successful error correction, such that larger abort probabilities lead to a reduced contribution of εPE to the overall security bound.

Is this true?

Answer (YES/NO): NO